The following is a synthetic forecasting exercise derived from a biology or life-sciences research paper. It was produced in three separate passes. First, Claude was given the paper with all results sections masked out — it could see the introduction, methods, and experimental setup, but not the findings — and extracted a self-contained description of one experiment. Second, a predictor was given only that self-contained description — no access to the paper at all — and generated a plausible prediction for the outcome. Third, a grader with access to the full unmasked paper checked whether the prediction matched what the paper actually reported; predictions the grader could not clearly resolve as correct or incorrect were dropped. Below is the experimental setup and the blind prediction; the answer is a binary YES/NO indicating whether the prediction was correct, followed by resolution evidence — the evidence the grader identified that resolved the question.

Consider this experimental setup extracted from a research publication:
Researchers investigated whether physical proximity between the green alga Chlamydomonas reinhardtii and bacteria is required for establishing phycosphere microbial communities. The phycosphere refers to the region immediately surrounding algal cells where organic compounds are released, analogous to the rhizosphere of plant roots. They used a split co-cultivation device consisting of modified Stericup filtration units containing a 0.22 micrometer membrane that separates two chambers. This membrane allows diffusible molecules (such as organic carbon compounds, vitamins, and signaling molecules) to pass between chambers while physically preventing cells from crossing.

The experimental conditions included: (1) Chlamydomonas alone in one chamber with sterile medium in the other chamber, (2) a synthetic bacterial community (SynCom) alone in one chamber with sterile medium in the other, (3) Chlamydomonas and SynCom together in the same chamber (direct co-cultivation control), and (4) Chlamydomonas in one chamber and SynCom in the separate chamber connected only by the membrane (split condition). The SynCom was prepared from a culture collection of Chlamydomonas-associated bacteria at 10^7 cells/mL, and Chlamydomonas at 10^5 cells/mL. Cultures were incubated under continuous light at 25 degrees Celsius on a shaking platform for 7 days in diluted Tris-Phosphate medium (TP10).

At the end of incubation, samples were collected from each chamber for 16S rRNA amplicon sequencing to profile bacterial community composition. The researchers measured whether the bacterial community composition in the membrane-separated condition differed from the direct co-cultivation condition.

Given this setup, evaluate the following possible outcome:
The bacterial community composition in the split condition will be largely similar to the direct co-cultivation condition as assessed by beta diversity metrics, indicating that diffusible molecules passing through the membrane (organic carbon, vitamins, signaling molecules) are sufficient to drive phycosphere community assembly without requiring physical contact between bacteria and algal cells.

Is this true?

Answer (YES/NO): NO